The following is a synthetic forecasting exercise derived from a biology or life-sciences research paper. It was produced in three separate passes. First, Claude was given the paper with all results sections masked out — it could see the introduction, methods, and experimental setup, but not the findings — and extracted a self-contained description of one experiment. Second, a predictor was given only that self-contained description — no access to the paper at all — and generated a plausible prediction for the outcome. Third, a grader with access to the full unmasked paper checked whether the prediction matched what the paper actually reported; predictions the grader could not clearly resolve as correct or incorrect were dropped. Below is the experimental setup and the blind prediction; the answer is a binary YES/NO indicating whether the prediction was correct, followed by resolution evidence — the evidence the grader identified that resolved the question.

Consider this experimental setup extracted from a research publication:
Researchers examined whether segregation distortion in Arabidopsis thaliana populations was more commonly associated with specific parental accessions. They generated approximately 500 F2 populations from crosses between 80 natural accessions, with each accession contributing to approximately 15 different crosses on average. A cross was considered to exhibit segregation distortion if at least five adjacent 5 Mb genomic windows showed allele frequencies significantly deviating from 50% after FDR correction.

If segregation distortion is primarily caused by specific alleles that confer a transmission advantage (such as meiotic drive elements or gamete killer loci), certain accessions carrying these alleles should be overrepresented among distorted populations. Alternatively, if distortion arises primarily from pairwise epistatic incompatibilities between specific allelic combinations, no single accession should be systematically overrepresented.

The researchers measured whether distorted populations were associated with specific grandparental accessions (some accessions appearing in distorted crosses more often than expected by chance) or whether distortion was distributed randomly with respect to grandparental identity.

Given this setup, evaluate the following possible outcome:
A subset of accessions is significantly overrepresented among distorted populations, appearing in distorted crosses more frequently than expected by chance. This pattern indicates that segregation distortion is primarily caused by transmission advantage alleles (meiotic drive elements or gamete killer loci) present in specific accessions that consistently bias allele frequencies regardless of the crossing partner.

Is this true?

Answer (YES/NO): YES